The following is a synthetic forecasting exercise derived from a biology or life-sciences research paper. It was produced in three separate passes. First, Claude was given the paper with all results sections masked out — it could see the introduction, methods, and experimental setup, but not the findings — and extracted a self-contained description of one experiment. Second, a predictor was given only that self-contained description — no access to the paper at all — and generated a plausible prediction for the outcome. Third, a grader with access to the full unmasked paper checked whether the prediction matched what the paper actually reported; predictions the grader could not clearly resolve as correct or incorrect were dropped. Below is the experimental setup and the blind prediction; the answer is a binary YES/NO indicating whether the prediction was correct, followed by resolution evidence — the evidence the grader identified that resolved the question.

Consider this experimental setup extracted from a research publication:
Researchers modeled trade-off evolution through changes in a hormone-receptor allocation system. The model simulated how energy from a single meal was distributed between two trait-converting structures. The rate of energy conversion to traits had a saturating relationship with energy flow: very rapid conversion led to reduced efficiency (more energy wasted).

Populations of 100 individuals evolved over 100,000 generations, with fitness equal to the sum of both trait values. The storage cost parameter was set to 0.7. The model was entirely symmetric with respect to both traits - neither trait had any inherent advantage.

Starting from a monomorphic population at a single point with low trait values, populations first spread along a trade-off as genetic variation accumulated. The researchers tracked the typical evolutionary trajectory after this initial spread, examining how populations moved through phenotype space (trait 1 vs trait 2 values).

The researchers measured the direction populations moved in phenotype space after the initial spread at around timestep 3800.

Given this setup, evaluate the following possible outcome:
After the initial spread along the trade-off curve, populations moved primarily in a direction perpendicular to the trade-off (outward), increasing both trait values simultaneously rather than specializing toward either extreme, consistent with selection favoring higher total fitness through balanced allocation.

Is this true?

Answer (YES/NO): NO